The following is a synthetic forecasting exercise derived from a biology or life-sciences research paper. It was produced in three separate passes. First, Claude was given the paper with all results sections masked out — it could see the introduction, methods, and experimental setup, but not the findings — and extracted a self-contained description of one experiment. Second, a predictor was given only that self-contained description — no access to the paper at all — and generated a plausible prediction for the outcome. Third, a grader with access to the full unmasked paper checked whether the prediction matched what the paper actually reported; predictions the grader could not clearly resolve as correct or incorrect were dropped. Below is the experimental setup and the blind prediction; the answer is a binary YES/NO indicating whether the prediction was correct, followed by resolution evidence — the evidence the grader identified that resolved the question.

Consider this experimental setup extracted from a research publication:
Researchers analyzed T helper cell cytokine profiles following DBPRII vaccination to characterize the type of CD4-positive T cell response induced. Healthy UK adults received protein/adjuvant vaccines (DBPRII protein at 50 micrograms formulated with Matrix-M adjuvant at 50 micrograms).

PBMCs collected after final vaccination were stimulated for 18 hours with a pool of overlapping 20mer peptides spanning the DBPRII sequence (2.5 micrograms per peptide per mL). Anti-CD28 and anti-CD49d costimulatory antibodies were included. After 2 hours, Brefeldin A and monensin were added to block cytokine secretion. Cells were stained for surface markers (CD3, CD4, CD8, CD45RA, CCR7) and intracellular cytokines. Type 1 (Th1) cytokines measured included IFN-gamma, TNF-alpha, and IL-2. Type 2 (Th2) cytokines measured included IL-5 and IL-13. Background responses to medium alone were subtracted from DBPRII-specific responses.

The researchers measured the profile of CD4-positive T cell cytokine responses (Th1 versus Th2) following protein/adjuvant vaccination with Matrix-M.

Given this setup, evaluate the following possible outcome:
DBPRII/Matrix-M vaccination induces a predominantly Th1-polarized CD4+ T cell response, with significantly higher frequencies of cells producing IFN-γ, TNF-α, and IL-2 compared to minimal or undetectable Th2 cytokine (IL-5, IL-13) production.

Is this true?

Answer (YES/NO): NO